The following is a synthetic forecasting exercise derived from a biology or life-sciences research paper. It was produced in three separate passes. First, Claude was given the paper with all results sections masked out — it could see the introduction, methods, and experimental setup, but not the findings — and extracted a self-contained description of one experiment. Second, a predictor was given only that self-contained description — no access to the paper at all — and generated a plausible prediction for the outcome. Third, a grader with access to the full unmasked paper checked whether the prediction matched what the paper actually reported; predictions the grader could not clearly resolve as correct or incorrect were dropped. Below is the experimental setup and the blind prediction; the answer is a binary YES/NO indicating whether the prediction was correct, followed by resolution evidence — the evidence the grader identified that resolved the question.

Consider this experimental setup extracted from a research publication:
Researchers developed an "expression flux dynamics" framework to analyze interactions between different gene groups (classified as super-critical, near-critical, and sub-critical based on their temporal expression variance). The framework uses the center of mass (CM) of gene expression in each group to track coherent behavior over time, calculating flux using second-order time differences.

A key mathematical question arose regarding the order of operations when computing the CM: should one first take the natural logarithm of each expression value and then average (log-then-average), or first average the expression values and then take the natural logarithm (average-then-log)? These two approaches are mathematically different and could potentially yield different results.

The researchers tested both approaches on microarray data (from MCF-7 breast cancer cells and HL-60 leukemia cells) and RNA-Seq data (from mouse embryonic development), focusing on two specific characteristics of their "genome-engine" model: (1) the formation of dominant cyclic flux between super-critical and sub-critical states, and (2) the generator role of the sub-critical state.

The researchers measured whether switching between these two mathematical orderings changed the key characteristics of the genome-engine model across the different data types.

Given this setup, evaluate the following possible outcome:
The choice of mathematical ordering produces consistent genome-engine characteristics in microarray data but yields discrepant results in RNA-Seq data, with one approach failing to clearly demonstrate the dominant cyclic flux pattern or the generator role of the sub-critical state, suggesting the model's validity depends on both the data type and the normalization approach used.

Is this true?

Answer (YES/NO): NO